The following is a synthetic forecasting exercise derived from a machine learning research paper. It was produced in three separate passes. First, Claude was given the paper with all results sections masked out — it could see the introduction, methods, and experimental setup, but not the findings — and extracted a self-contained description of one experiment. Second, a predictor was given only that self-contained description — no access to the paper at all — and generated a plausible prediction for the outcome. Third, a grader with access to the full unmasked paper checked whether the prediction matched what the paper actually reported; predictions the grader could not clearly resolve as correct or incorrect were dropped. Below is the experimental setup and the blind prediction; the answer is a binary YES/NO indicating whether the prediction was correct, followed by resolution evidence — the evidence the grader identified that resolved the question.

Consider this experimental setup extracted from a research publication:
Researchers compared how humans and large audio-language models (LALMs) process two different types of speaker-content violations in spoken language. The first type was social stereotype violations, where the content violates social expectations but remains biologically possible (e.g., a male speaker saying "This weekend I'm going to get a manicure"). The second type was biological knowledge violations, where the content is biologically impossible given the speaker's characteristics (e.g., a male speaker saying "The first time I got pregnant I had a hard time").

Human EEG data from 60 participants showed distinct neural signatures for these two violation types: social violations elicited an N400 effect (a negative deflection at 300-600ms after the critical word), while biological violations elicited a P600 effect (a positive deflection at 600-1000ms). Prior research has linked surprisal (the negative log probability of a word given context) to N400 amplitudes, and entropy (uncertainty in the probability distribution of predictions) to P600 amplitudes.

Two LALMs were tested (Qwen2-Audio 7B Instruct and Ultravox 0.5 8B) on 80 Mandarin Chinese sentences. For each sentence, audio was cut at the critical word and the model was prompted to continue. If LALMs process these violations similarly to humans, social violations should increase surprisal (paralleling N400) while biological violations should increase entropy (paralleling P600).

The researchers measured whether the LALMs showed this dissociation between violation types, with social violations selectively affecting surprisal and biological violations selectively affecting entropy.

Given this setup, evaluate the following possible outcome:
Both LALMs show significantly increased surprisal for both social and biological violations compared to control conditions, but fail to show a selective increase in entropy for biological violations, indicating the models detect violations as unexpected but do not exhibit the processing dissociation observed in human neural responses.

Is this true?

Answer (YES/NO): NO